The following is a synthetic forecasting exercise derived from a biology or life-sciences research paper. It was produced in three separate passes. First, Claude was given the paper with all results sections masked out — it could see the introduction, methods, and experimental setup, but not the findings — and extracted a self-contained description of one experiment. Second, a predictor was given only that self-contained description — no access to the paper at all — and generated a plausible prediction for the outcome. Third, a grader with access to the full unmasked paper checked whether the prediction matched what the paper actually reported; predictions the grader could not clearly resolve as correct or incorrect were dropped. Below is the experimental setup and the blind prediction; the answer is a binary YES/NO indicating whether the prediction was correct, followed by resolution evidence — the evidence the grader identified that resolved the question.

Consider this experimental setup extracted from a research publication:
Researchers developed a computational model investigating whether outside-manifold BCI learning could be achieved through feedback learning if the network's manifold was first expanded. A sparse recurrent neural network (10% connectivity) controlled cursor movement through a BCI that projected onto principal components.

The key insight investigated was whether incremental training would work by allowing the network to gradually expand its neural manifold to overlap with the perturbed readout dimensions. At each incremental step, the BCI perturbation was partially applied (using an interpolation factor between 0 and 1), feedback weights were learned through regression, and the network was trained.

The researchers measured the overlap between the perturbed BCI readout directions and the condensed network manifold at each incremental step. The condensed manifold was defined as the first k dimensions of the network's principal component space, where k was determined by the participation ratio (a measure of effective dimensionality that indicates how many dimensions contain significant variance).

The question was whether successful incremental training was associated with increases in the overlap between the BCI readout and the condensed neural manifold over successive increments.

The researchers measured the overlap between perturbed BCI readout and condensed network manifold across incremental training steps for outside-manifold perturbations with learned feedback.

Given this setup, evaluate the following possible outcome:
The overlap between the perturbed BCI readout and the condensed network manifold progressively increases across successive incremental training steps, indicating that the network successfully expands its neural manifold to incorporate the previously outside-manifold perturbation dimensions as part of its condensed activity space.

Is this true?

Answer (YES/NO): NO